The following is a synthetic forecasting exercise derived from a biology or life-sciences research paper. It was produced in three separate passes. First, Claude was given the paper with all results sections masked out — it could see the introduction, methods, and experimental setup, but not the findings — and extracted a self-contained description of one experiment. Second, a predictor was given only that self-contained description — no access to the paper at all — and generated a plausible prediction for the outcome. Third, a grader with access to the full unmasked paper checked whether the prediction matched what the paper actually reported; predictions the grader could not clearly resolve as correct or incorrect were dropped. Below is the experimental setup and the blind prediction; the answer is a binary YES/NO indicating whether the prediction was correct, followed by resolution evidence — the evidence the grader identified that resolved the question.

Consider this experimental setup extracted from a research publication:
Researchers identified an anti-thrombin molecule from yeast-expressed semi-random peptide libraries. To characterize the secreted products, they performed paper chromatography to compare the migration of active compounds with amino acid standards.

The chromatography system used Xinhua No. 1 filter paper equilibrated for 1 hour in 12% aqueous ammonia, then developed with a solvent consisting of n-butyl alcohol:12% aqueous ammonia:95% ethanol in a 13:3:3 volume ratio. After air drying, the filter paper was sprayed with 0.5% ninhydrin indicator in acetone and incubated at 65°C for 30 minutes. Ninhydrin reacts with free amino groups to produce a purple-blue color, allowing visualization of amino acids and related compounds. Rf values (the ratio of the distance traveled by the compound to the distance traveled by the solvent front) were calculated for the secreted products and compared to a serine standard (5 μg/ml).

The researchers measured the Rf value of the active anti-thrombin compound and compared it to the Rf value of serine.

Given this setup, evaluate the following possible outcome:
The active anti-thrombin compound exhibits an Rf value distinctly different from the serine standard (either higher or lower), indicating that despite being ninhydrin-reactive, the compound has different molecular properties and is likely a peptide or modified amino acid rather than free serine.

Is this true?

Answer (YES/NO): YES